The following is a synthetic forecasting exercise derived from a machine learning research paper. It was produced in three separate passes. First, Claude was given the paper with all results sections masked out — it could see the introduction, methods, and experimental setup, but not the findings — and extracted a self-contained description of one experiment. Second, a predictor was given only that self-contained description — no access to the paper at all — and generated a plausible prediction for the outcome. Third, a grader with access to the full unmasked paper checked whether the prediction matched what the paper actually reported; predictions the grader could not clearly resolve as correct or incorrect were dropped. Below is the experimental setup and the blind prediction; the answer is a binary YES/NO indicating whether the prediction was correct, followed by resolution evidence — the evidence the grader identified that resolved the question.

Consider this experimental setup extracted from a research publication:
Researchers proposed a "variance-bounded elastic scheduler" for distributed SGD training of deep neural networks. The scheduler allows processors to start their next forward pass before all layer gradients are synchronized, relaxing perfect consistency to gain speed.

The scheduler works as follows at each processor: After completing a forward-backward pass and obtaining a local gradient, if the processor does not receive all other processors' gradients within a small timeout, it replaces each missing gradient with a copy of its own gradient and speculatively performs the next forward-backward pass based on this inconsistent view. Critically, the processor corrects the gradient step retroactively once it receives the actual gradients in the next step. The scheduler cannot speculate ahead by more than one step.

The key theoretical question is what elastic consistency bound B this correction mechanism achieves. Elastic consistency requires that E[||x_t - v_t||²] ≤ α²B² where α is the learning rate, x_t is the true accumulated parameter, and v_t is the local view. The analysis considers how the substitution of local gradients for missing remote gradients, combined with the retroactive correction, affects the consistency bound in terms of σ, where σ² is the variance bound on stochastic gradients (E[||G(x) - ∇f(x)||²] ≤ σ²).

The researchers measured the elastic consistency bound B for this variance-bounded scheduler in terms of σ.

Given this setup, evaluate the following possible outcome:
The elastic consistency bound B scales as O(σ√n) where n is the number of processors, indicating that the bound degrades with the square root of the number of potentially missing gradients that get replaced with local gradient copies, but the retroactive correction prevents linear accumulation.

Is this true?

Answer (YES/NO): NO